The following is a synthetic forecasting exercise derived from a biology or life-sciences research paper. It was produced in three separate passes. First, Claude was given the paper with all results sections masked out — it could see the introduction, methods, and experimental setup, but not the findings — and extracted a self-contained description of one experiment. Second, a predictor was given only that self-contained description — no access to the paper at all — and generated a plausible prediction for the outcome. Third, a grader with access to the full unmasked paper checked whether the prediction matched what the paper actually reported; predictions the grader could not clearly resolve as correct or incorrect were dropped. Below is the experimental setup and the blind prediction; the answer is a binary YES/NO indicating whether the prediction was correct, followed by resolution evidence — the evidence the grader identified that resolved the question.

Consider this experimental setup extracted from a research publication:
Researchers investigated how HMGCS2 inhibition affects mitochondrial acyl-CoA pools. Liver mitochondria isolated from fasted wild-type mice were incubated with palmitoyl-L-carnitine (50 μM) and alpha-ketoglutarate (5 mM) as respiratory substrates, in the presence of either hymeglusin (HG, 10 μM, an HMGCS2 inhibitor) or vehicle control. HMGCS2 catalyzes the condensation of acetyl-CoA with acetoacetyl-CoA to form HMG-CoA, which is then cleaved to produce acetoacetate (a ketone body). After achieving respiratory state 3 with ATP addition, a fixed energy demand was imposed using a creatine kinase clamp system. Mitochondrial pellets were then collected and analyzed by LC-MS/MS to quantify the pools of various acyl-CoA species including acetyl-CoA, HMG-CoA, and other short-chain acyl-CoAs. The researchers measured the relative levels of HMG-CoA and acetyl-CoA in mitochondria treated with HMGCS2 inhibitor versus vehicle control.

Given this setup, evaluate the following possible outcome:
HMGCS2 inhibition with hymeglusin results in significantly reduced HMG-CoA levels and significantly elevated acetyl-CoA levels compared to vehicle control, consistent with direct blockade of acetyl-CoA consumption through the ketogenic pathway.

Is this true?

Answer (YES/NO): YES